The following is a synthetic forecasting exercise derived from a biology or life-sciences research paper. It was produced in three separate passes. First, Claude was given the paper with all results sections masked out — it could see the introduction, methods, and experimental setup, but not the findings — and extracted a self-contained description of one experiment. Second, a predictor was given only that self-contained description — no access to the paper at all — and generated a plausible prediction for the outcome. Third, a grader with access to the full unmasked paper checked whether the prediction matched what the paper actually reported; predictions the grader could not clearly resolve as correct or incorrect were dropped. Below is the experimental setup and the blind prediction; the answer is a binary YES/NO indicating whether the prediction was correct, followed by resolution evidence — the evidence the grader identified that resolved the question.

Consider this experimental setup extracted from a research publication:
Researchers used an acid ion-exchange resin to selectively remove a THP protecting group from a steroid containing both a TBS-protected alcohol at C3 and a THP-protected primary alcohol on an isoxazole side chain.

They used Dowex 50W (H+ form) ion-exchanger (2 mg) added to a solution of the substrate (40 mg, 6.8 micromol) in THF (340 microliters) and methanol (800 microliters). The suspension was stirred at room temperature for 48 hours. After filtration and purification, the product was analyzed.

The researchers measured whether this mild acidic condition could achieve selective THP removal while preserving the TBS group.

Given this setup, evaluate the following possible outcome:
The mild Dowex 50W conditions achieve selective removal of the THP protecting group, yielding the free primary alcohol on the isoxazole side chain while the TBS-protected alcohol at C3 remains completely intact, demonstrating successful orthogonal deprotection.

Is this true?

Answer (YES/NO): NO